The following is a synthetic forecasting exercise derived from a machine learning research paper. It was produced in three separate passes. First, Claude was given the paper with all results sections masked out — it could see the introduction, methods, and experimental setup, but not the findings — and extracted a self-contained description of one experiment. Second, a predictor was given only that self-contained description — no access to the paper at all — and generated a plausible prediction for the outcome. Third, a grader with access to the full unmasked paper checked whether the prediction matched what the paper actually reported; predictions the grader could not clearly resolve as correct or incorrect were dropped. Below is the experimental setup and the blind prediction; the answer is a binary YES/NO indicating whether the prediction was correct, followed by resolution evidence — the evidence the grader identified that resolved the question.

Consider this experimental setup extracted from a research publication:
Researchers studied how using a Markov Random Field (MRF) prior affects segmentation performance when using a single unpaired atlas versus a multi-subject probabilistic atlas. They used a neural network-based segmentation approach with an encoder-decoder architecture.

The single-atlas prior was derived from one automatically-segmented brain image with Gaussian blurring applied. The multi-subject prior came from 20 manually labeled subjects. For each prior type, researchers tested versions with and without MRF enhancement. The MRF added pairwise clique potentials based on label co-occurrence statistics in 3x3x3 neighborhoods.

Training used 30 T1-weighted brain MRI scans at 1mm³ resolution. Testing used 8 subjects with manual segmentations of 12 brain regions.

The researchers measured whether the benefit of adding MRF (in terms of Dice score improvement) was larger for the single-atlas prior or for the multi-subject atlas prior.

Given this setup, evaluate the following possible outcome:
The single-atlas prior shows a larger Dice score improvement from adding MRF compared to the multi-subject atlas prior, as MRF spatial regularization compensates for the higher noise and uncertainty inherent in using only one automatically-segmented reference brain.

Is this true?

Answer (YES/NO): YES